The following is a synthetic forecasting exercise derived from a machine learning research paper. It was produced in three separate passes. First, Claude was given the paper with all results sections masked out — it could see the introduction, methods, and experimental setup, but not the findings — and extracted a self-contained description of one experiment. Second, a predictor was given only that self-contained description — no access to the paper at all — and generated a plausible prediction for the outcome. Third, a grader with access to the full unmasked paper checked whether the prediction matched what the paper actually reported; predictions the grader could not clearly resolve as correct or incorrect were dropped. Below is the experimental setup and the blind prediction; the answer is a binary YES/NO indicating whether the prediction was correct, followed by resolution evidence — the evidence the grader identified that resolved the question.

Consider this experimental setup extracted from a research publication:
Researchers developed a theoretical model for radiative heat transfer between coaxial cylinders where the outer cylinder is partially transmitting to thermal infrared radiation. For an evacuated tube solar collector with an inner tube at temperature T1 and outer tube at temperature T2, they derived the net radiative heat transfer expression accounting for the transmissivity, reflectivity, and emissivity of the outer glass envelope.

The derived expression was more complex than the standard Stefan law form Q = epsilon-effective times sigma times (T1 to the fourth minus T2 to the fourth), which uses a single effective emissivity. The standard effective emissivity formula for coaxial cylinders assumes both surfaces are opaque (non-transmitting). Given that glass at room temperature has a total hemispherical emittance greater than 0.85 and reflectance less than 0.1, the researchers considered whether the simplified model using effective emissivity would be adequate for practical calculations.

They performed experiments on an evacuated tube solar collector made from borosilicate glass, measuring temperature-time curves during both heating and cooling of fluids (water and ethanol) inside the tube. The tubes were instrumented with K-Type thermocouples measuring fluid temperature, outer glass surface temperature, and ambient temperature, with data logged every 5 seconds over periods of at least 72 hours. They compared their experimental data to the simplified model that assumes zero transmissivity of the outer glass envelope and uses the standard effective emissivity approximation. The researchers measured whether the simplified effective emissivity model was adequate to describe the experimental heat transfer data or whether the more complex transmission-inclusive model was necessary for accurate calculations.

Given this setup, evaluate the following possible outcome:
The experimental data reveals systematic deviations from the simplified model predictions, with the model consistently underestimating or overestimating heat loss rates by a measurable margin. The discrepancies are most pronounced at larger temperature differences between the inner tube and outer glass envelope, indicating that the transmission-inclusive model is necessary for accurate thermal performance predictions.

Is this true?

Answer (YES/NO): NO